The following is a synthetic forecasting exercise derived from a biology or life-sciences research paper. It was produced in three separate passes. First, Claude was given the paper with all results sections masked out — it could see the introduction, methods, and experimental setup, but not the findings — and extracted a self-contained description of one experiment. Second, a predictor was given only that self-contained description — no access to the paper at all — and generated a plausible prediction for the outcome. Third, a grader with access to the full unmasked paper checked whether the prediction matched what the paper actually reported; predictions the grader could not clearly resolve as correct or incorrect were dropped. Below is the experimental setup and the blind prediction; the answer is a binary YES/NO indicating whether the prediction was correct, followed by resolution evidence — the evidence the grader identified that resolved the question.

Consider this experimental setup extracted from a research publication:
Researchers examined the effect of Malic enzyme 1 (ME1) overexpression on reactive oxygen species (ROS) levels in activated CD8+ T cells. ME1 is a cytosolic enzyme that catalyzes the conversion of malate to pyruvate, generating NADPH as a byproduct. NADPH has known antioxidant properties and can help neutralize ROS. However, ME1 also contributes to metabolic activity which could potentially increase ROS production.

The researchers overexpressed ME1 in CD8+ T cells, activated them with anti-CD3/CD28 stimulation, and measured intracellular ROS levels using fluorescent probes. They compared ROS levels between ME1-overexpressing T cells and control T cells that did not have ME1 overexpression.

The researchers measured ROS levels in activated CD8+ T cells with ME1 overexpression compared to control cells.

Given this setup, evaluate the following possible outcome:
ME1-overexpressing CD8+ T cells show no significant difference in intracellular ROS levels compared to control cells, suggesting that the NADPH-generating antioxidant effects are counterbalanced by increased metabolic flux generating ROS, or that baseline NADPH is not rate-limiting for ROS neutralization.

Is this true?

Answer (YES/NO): YES